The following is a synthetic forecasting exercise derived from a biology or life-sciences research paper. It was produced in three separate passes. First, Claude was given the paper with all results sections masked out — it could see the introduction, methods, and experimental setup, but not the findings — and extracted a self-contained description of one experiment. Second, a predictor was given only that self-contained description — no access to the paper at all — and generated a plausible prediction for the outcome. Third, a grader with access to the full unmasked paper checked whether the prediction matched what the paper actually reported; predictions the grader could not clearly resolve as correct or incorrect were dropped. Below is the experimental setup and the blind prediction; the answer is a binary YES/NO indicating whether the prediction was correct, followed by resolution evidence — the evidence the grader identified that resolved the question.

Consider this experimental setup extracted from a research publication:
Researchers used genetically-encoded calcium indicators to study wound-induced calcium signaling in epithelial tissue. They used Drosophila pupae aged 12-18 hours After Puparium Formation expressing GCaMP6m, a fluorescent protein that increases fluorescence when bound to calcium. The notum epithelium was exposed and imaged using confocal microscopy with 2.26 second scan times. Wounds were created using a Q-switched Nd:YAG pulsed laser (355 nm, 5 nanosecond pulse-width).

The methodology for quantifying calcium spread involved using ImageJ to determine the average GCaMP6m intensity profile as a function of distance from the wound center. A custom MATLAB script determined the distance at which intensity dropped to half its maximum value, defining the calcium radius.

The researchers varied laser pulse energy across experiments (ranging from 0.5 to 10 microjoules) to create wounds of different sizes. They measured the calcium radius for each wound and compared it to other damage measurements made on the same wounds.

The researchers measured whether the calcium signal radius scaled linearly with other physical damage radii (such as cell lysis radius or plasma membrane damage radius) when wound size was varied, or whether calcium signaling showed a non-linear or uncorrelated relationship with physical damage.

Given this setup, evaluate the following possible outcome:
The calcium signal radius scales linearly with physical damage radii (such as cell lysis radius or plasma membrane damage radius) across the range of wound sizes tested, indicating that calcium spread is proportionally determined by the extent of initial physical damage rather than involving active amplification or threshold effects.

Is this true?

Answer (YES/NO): NO